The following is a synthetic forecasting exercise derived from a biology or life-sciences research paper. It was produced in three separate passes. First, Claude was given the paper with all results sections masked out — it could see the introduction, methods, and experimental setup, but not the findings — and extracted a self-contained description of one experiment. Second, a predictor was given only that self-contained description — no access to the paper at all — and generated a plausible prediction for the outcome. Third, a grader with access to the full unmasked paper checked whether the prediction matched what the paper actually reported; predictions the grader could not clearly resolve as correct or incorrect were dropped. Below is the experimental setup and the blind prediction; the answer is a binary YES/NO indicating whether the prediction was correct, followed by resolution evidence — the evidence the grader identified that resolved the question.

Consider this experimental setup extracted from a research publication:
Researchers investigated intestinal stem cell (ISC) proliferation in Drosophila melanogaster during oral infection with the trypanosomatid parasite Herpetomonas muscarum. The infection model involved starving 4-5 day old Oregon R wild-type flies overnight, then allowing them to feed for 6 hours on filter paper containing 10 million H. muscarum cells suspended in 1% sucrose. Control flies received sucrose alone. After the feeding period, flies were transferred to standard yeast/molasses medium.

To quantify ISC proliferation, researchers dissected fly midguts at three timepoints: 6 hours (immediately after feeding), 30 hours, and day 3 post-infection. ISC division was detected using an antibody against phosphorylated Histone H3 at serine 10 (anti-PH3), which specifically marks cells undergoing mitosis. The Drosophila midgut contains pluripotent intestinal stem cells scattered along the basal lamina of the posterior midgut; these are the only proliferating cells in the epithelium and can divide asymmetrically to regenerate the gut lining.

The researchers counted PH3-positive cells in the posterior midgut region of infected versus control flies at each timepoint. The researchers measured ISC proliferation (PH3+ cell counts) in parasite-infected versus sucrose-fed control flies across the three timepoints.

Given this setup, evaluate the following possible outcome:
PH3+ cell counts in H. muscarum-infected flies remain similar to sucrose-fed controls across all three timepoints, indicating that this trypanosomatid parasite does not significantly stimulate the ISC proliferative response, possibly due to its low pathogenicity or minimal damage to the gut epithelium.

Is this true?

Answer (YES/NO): NO